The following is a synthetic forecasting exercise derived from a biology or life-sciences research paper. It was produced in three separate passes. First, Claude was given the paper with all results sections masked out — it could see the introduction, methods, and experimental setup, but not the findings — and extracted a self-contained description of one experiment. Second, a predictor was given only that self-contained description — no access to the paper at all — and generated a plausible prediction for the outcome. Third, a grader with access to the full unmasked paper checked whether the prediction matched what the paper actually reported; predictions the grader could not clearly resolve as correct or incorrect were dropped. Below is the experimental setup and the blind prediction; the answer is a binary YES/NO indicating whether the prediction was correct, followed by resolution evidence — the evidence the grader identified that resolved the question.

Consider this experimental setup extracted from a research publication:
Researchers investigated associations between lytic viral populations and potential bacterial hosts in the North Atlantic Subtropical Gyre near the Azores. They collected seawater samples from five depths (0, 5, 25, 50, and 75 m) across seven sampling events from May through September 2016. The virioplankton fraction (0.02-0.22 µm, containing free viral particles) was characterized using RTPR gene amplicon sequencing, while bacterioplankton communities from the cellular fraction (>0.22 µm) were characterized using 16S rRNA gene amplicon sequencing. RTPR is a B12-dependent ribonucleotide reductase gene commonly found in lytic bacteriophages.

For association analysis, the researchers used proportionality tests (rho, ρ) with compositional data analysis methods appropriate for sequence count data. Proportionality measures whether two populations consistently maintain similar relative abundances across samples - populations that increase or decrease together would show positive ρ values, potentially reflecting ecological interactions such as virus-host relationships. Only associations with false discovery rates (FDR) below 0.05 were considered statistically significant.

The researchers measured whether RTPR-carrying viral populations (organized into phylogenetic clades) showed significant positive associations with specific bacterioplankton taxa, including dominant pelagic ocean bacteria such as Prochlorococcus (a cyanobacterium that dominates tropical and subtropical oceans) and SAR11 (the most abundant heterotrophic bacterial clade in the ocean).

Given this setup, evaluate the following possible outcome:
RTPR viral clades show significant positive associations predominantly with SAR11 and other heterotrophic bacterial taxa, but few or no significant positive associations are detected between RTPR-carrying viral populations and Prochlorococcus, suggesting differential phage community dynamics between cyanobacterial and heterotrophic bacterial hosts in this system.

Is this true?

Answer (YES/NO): NO